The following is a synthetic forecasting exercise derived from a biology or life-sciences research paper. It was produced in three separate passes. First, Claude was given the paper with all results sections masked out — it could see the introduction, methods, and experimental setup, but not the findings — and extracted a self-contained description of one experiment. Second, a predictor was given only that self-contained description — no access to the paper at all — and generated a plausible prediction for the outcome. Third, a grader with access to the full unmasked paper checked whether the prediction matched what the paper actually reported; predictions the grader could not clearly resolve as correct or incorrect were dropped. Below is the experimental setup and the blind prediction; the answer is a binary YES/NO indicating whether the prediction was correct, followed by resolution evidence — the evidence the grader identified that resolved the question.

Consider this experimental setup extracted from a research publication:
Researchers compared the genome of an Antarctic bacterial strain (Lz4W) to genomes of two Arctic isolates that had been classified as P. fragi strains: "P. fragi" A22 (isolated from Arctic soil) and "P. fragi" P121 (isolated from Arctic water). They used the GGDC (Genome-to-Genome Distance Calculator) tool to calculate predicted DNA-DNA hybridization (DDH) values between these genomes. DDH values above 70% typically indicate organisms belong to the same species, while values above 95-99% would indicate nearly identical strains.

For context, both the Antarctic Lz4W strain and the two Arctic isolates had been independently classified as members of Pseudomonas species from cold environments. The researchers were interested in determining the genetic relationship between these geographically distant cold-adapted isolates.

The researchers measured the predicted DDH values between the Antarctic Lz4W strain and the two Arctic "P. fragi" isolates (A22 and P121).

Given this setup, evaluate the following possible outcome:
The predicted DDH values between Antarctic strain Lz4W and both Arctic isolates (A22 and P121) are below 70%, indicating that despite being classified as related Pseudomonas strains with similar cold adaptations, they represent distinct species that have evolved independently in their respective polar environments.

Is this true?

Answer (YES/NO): NO